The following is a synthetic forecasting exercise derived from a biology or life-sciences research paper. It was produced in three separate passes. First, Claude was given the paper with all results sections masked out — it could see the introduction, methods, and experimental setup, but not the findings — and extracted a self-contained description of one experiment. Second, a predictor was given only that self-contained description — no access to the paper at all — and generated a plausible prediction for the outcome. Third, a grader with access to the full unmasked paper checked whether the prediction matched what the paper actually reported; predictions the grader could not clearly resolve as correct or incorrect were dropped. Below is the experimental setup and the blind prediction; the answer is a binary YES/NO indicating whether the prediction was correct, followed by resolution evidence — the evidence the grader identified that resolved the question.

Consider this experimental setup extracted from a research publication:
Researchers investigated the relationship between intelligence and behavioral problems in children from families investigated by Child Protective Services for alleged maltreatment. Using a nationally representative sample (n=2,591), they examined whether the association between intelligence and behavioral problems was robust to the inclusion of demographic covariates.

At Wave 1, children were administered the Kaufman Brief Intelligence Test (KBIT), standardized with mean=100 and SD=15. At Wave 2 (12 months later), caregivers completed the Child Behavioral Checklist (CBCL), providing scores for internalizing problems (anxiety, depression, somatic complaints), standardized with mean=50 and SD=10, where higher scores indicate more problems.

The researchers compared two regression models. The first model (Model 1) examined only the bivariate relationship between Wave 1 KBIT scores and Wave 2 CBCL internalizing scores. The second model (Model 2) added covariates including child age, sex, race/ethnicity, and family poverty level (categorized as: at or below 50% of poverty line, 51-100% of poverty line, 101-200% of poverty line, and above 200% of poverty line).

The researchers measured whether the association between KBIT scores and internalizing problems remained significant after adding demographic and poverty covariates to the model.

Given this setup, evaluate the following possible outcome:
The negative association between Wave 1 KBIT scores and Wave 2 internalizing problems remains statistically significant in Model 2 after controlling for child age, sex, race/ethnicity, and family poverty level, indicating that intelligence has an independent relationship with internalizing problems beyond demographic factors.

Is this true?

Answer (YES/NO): NO